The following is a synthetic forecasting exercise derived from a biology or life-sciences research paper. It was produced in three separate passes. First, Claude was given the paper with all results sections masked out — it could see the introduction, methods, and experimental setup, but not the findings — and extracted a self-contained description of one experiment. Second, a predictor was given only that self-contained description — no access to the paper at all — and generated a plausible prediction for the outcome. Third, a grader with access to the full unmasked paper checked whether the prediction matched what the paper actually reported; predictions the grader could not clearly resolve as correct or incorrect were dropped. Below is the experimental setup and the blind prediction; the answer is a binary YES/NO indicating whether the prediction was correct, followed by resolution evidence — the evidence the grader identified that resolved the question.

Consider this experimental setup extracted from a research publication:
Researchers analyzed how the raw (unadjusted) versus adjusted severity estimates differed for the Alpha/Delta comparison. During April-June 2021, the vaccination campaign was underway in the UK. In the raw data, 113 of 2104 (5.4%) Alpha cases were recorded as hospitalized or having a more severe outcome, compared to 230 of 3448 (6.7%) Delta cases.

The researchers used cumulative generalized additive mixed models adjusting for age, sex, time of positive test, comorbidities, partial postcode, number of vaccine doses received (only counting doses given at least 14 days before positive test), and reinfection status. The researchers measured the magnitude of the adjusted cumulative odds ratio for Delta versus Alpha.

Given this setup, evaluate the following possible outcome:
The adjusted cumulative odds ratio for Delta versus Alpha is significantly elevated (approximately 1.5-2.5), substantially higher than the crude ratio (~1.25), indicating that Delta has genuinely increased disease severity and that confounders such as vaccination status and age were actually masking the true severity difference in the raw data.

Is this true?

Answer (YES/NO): YES